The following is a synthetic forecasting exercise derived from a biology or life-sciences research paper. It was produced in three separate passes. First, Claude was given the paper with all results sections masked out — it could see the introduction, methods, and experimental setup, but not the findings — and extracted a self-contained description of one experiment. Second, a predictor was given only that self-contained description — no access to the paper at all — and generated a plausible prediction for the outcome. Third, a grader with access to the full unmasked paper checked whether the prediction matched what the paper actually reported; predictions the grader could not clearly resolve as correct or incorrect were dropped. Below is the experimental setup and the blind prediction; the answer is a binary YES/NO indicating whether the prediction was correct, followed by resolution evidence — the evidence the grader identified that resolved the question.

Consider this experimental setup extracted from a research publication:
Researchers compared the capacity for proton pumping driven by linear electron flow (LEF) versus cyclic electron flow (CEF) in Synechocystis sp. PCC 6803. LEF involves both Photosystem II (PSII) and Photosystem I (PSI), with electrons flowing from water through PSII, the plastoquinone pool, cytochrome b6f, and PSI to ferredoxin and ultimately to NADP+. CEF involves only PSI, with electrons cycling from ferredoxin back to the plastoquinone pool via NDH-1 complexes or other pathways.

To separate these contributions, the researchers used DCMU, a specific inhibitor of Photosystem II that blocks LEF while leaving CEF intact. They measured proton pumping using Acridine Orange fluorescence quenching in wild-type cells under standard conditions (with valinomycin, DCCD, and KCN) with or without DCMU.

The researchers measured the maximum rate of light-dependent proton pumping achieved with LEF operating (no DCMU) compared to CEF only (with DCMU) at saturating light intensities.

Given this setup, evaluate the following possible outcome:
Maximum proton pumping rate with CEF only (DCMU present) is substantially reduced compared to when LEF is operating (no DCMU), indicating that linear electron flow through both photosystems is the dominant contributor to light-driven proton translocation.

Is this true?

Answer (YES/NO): YES